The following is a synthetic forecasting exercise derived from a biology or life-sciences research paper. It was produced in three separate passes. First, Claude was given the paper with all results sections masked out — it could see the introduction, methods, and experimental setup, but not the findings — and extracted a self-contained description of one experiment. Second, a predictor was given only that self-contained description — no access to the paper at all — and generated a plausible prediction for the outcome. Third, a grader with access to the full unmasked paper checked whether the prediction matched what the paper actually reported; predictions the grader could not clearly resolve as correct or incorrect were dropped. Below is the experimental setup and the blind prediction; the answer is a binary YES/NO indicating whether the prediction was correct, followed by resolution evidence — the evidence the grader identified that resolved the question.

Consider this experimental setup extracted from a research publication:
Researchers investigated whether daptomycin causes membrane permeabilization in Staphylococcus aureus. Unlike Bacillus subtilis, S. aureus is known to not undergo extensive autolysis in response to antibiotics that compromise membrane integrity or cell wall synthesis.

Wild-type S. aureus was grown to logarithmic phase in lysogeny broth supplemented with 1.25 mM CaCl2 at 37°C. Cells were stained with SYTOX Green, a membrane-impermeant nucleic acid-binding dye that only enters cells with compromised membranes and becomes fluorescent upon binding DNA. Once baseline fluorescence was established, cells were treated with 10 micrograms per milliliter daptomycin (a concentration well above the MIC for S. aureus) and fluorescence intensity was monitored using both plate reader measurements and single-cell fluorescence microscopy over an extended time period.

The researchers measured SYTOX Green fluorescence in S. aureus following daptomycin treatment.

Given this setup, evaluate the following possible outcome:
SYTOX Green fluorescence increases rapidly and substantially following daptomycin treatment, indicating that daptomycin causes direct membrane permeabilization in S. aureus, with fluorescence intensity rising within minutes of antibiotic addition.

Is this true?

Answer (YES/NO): NO